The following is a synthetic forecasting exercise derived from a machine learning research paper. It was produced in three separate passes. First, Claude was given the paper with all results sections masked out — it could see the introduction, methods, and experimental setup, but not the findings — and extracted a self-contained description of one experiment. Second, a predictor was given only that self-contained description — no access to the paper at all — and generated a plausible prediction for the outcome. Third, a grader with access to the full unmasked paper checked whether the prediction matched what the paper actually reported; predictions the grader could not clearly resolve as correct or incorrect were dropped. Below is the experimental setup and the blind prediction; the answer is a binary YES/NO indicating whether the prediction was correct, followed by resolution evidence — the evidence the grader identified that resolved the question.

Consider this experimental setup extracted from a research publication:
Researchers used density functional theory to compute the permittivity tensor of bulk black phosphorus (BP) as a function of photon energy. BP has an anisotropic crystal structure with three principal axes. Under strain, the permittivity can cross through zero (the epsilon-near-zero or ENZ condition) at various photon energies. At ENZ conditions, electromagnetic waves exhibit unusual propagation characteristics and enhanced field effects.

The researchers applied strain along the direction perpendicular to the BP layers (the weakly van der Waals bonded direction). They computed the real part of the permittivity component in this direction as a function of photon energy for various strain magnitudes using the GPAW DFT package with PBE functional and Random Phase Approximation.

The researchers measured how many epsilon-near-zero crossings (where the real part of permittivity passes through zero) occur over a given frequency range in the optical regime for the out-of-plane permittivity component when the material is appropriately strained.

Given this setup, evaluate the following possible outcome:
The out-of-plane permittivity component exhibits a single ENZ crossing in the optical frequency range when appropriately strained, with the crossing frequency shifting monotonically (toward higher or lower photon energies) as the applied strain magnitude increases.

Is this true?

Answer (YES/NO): YES